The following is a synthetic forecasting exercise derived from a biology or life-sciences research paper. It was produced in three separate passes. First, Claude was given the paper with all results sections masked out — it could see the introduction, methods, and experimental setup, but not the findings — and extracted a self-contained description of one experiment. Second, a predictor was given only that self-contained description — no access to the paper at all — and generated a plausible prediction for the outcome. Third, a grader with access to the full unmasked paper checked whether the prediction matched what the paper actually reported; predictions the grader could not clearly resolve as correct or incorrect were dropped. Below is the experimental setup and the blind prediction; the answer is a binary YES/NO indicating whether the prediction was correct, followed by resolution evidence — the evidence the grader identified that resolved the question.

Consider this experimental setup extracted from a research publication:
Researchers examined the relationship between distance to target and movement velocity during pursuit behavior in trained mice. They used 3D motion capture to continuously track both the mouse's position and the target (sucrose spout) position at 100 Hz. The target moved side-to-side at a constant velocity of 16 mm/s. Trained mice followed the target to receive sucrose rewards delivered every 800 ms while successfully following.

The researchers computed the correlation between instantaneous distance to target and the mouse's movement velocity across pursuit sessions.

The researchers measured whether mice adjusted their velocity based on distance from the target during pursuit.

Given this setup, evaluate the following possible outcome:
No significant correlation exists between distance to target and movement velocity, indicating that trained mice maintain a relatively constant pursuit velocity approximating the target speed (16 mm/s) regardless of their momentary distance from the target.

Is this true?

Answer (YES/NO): NO